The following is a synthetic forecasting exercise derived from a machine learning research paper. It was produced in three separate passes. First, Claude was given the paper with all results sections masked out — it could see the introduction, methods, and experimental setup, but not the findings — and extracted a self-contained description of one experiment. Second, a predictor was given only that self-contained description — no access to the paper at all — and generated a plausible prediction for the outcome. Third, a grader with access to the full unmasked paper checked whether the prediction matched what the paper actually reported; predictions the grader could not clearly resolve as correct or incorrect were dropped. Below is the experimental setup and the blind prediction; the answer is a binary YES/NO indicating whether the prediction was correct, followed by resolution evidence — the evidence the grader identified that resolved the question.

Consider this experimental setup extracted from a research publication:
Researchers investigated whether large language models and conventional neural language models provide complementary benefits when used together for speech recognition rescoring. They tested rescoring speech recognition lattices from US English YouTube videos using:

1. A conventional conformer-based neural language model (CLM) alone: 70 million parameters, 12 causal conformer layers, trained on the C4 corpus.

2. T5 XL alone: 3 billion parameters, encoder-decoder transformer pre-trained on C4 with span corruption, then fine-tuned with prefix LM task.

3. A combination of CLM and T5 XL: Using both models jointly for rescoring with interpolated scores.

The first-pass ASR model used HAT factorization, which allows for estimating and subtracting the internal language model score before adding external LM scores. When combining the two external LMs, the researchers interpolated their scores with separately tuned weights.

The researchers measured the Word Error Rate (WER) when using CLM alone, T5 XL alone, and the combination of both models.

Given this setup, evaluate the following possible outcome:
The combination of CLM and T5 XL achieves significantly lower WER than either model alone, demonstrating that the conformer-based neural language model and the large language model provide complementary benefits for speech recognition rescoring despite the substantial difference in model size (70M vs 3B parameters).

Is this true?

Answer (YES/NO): YES